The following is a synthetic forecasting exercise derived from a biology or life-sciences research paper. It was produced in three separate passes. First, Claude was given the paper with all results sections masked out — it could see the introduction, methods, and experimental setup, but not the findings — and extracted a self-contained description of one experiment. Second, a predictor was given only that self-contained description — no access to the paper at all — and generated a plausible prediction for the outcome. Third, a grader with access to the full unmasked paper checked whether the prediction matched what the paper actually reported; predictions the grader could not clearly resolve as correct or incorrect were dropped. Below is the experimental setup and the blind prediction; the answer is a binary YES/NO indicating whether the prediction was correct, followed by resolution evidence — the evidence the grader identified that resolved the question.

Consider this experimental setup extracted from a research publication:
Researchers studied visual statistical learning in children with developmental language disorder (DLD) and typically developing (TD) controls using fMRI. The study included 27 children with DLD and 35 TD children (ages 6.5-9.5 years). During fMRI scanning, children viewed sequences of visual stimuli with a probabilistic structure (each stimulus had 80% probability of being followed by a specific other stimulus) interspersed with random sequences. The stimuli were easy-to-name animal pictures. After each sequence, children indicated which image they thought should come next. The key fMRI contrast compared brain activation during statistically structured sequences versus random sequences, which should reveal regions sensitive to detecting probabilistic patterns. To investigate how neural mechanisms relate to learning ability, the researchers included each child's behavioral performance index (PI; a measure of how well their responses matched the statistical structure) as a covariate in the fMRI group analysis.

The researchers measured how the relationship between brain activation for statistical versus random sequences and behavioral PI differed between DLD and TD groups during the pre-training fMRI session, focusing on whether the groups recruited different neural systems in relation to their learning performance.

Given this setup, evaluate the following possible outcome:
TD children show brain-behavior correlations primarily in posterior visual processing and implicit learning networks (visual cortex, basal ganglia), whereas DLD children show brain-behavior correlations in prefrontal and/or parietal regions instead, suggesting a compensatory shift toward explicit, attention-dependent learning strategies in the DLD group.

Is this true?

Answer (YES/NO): NO